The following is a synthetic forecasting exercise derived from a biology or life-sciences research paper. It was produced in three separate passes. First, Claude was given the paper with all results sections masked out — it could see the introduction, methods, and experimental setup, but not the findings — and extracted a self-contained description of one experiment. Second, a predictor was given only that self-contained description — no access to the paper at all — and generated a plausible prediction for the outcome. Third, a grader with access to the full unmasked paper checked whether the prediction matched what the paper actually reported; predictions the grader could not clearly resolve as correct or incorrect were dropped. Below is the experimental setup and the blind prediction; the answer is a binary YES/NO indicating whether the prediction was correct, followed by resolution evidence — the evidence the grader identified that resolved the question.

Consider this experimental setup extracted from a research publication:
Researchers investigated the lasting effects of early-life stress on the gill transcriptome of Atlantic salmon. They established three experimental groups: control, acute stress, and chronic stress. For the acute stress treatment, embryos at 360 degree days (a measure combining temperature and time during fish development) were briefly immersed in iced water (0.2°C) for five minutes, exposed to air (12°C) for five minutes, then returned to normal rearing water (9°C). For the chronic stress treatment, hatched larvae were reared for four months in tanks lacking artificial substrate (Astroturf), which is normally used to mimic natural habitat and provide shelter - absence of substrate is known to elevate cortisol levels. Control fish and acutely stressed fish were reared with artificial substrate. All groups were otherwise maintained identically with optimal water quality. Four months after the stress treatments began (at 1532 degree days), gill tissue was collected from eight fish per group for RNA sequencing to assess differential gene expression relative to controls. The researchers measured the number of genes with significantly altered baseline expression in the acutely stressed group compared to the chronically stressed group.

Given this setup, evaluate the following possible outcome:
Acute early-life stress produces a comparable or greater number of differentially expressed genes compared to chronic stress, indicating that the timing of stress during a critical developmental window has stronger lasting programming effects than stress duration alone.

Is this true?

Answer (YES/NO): NO